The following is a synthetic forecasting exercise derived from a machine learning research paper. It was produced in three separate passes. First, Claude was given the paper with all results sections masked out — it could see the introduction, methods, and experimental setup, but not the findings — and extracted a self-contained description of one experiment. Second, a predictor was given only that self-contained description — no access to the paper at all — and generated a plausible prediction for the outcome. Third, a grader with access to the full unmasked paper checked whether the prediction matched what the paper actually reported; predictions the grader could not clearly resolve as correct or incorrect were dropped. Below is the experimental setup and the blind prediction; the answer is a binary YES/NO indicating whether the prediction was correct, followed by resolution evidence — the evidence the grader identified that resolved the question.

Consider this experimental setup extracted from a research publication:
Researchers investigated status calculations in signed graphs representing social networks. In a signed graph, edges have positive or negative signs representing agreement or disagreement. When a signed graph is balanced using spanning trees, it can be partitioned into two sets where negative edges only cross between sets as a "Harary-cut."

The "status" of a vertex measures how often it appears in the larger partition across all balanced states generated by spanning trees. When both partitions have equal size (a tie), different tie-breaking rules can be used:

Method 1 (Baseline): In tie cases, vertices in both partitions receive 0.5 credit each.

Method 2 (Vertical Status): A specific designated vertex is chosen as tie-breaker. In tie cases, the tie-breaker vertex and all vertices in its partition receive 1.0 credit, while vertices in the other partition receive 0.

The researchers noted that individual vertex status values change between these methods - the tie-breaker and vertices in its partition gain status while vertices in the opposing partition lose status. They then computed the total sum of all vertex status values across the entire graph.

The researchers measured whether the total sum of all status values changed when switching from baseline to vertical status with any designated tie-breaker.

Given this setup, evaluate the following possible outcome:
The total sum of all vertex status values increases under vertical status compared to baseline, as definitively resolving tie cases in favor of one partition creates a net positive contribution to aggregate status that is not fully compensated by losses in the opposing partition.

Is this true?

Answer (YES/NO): NO